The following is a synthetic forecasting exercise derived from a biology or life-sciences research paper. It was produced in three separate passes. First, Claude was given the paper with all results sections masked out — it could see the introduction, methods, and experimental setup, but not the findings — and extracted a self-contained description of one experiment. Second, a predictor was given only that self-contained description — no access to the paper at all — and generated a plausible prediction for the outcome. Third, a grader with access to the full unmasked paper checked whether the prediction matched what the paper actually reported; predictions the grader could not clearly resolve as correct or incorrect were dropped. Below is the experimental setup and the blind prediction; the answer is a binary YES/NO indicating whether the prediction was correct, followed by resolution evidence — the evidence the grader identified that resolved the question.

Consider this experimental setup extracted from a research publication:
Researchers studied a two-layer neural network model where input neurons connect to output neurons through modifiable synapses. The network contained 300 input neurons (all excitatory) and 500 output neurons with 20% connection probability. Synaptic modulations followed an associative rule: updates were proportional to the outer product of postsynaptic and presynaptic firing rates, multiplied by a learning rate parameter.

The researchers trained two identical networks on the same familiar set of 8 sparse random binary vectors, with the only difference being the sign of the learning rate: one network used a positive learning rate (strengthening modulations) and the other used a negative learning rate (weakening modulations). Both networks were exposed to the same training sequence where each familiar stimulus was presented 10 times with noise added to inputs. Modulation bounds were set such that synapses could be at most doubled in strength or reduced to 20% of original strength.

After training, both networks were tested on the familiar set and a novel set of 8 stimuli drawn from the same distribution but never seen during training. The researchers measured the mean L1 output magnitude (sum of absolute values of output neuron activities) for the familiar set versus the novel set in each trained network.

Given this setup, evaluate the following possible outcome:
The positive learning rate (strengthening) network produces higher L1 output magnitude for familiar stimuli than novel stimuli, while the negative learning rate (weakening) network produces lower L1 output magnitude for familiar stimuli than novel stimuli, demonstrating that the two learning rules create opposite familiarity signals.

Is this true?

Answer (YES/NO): YES